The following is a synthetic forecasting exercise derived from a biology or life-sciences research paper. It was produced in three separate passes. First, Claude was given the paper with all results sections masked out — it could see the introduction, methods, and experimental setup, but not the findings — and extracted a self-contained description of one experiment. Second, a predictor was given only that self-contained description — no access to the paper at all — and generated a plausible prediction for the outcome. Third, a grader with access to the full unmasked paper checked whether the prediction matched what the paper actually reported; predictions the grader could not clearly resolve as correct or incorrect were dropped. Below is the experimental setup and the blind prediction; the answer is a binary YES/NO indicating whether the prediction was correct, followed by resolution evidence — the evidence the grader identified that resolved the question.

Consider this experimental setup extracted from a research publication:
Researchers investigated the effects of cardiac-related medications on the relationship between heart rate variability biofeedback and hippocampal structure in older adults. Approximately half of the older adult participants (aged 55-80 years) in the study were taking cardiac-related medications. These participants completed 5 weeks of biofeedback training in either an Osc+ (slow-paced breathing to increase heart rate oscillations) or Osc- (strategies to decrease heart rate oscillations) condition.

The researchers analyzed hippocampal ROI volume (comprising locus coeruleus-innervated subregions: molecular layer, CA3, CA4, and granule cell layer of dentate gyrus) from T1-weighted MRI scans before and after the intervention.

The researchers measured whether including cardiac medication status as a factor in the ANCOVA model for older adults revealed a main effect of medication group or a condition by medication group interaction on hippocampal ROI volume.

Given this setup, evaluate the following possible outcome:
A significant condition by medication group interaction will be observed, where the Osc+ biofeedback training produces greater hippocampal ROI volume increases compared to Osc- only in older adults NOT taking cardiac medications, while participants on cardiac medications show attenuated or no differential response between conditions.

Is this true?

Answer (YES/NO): NO